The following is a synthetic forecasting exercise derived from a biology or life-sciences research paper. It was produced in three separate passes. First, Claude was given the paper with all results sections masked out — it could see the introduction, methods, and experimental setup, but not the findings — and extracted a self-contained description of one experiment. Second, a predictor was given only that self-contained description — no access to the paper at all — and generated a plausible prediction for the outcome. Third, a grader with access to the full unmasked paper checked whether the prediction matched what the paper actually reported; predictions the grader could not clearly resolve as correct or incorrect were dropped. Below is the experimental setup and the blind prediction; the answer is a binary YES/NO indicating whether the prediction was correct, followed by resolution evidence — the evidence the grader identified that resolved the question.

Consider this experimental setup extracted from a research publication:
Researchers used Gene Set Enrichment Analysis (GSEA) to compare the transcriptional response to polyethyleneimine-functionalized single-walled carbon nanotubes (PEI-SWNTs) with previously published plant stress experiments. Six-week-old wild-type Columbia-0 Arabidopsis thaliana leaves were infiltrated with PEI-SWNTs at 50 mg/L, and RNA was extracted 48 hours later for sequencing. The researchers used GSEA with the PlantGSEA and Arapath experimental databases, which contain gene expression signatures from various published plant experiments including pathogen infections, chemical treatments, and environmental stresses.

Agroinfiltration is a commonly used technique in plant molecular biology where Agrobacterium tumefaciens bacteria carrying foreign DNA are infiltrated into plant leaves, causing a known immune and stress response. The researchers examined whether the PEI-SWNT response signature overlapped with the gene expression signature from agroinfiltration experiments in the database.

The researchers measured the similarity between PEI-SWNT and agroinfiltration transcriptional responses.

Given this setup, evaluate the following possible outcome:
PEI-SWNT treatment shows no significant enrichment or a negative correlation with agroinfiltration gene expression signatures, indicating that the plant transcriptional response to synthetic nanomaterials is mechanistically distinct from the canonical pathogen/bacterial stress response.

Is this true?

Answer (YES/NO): NO